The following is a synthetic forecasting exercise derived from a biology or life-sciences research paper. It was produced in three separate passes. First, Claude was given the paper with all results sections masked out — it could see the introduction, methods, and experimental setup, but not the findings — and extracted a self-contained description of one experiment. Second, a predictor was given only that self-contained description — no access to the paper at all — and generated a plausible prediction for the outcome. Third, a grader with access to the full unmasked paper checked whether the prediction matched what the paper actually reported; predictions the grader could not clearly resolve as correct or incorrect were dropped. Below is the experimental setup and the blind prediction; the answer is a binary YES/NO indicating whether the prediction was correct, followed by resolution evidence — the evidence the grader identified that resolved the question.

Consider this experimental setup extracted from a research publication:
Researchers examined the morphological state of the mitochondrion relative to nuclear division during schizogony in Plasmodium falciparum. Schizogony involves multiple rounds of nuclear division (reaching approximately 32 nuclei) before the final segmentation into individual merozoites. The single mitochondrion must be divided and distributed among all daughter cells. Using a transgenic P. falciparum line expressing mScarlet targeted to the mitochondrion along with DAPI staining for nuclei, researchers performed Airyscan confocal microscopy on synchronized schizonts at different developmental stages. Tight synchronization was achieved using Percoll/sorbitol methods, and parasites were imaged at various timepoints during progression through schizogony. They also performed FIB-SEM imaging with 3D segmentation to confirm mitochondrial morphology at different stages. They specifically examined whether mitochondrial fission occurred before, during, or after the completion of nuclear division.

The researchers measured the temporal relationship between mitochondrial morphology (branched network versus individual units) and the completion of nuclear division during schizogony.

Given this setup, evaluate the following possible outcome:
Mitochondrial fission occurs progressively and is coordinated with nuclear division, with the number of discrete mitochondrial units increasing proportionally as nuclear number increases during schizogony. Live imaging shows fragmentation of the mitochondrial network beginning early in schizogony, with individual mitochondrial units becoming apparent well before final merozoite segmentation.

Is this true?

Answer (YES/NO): NO